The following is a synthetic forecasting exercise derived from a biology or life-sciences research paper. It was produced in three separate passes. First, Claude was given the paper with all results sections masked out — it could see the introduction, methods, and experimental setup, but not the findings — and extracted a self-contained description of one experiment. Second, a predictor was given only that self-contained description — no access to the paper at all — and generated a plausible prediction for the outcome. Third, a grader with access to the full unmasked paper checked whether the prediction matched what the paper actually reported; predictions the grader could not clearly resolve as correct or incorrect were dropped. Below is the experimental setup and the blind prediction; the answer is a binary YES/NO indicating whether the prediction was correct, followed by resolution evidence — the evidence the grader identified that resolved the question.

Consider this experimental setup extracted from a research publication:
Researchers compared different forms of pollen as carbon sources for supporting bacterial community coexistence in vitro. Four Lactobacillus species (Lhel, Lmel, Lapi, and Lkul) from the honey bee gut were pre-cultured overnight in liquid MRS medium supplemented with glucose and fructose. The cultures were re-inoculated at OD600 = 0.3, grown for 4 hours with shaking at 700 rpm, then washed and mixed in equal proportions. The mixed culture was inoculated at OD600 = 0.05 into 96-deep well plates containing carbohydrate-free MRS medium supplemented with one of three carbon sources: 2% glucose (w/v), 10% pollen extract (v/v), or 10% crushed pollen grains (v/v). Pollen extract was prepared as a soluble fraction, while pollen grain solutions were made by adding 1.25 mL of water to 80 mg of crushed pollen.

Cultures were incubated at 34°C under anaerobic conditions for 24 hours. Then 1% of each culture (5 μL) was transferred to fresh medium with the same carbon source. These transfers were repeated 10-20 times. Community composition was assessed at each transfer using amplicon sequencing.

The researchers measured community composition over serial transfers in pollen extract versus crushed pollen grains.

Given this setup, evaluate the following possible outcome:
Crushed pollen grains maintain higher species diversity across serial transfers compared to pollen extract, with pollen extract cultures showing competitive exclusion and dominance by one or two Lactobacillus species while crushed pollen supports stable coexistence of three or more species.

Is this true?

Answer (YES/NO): NO